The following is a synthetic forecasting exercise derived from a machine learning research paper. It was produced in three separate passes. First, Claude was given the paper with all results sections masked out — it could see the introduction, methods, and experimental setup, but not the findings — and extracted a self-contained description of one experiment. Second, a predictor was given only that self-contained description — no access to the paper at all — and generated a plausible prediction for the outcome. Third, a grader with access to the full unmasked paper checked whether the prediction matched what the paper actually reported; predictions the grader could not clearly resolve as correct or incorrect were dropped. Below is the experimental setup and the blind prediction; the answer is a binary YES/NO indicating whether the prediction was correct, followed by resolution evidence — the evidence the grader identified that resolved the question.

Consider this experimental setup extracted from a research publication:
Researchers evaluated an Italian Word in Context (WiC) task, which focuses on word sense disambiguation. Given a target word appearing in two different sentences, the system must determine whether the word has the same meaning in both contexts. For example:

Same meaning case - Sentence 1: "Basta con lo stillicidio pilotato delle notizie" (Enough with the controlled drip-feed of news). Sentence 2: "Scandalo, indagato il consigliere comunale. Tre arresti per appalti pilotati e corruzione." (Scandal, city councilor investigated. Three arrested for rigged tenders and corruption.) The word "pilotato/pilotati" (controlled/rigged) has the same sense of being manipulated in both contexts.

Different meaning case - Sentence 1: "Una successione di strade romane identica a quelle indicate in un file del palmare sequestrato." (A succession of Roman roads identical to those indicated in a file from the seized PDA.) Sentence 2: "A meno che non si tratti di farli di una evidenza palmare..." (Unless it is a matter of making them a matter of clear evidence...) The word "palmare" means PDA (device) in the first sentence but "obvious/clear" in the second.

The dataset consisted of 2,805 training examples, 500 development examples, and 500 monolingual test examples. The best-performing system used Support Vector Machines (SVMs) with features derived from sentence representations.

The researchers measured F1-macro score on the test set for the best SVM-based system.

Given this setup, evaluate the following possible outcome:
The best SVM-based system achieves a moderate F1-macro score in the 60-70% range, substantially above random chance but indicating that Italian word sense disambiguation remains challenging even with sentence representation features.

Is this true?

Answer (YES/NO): NO